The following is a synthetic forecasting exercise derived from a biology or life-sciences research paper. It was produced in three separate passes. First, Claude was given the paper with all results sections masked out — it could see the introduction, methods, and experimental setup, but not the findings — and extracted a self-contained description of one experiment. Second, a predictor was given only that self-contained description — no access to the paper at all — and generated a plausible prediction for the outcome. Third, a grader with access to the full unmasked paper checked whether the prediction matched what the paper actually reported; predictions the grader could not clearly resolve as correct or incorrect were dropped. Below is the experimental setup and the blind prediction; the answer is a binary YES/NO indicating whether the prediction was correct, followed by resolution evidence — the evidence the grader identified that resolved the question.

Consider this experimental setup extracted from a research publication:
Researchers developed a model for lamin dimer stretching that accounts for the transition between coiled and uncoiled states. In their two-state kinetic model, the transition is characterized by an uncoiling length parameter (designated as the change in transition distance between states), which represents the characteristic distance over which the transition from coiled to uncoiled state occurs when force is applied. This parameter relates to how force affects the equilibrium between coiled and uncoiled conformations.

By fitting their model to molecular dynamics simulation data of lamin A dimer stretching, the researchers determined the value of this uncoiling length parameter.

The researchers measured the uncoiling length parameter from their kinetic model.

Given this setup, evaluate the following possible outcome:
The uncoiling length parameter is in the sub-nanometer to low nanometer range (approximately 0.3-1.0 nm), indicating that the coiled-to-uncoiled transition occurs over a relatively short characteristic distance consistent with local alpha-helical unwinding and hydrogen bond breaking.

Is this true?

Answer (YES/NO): NO